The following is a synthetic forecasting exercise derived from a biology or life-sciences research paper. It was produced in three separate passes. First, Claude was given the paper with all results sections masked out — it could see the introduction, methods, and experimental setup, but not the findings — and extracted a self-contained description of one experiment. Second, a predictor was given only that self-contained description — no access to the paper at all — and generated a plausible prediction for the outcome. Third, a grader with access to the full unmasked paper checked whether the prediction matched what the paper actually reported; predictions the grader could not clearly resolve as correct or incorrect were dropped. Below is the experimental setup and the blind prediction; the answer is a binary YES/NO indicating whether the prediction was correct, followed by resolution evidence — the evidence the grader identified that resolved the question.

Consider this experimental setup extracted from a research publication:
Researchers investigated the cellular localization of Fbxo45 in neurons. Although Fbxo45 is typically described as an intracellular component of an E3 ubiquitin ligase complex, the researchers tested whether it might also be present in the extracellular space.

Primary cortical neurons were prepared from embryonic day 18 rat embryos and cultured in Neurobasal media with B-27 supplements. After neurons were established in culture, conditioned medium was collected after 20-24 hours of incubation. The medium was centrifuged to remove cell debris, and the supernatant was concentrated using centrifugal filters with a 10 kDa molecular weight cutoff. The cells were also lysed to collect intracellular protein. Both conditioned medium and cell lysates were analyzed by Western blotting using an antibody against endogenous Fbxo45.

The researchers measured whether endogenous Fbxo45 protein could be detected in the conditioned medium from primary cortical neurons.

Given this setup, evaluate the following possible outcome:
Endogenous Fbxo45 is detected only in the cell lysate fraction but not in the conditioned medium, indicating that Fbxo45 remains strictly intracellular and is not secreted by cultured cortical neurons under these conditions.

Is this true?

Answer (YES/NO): NO